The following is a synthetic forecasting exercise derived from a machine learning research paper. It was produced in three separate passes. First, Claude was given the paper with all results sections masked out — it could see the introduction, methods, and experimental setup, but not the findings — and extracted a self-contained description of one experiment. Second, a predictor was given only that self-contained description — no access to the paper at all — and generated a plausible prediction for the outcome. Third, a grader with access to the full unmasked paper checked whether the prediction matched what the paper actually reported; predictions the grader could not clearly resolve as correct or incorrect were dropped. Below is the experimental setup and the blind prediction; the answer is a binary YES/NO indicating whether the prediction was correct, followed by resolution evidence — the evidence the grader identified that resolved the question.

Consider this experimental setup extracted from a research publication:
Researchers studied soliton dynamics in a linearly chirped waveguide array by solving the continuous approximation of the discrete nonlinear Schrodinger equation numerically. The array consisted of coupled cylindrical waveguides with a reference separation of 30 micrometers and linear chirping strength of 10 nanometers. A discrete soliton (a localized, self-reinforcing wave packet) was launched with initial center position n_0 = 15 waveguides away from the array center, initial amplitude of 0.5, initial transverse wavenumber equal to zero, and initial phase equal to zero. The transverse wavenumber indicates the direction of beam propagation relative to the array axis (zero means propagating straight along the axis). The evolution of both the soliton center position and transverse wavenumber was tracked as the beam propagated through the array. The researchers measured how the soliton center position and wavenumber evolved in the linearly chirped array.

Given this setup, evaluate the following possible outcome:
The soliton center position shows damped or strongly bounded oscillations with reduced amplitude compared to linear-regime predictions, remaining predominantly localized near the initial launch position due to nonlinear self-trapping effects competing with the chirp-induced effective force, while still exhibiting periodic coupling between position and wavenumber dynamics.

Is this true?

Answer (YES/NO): NO